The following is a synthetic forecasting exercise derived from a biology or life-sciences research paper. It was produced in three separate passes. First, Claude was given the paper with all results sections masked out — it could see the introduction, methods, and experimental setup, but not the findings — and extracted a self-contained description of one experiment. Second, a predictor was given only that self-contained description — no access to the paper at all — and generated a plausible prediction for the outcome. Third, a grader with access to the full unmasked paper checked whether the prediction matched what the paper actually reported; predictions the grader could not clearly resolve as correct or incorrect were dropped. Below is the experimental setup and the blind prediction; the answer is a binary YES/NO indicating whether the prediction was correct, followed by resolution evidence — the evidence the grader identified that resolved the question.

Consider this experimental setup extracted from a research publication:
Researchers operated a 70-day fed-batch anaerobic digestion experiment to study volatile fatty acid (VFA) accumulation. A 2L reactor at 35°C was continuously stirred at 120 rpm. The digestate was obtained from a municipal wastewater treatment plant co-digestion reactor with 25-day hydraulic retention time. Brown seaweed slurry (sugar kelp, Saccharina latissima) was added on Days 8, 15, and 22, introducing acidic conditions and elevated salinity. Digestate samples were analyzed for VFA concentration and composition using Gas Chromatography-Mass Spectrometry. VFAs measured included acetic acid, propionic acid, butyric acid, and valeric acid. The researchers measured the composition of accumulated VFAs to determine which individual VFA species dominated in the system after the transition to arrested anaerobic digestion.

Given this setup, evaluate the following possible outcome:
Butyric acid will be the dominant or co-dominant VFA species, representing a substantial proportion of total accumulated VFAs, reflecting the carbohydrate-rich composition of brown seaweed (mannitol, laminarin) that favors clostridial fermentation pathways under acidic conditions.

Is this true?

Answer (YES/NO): YES